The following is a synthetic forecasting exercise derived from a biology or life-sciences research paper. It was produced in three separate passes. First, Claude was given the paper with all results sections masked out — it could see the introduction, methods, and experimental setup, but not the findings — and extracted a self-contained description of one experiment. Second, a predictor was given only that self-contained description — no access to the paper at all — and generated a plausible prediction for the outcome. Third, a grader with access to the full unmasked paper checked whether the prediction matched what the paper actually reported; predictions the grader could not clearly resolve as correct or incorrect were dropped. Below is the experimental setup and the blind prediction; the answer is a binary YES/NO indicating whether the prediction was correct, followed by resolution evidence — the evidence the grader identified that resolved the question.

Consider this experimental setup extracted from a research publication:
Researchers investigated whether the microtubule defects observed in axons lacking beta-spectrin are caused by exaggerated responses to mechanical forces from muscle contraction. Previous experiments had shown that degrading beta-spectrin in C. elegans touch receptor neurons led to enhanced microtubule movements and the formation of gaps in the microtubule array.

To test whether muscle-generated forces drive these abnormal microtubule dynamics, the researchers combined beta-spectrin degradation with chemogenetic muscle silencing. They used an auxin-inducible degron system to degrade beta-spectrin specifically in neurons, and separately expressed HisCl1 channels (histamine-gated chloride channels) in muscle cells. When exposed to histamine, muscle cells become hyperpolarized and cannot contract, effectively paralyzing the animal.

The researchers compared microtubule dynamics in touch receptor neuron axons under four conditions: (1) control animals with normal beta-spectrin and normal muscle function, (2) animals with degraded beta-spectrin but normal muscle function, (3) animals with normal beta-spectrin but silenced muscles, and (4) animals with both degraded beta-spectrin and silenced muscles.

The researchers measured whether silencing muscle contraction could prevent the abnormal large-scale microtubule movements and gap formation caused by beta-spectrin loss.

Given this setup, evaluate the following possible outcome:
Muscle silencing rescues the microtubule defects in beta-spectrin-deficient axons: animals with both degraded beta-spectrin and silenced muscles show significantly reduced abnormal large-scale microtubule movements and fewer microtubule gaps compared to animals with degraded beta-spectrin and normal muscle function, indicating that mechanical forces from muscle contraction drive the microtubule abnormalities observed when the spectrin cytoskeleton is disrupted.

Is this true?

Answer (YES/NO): YES